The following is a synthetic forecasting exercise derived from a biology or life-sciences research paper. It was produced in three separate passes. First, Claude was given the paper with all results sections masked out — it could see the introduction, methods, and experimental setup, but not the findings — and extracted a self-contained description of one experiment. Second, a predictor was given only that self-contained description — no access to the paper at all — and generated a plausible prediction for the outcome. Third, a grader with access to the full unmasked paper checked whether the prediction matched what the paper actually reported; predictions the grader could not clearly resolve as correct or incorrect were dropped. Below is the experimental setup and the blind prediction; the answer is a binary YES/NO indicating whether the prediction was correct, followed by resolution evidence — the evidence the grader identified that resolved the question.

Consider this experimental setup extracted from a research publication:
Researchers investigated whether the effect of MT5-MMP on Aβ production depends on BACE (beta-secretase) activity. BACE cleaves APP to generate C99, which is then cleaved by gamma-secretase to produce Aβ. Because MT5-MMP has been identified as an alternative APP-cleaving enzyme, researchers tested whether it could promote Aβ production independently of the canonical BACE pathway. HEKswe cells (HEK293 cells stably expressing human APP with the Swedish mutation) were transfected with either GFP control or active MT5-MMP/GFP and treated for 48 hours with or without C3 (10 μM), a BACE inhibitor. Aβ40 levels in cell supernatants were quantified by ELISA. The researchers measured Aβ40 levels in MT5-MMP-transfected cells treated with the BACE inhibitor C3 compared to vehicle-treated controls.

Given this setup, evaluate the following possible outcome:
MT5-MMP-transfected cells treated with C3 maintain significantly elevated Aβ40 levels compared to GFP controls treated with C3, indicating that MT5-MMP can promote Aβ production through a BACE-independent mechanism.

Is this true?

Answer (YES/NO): NO